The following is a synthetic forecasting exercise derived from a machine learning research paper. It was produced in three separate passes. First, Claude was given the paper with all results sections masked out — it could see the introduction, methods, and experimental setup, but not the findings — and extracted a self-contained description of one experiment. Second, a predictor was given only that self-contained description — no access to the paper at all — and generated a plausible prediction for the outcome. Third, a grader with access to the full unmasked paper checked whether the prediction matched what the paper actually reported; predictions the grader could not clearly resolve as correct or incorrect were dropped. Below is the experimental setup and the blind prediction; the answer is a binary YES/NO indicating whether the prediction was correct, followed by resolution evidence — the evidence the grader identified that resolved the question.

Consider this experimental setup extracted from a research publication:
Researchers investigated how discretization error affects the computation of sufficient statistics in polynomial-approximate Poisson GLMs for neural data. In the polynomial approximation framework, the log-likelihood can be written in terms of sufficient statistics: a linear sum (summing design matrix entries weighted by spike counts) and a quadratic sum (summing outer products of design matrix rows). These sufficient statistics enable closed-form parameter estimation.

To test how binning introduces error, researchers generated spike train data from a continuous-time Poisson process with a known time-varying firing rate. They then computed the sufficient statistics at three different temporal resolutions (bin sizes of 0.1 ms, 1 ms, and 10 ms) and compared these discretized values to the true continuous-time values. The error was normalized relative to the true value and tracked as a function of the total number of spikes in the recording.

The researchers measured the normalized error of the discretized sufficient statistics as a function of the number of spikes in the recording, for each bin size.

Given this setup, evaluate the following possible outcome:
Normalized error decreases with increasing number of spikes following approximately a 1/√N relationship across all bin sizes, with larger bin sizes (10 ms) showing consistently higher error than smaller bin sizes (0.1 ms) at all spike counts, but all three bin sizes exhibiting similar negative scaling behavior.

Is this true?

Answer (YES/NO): NO